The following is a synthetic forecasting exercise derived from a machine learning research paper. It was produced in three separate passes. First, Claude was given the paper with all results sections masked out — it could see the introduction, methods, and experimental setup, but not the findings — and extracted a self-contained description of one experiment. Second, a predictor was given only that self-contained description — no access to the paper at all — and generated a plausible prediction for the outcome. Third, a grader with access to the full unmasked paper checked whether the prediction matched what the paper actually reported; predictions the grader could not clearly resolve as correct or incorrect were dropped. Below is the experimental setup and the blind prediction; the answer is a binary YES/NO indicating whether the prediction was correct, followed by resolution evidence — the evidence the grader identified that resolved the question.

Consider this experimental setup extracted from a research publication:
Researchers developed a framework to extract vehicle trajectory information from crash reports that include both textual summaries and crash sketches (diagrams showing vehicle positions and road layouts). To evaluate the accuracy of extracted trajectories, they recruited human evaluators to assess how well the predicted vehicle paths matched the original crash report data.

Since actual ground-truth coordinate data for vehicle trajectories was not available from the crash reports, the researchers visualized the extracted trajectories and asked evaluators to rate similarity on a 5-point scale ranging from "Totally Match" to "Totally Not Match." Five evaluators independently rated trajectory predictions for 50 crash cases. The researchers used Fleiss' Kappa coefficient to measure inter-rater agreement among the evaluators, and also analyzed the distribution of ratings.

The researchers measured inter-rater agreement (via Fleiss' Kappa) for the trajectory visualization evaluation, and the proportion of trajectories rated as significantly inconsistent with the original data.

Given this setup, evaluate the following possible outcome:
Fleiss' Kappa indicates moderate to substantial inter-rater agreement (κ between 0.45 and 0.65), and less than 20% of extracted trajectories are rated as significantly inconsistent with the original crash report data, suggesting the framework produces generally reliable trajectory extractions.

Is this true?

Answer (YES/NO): NO